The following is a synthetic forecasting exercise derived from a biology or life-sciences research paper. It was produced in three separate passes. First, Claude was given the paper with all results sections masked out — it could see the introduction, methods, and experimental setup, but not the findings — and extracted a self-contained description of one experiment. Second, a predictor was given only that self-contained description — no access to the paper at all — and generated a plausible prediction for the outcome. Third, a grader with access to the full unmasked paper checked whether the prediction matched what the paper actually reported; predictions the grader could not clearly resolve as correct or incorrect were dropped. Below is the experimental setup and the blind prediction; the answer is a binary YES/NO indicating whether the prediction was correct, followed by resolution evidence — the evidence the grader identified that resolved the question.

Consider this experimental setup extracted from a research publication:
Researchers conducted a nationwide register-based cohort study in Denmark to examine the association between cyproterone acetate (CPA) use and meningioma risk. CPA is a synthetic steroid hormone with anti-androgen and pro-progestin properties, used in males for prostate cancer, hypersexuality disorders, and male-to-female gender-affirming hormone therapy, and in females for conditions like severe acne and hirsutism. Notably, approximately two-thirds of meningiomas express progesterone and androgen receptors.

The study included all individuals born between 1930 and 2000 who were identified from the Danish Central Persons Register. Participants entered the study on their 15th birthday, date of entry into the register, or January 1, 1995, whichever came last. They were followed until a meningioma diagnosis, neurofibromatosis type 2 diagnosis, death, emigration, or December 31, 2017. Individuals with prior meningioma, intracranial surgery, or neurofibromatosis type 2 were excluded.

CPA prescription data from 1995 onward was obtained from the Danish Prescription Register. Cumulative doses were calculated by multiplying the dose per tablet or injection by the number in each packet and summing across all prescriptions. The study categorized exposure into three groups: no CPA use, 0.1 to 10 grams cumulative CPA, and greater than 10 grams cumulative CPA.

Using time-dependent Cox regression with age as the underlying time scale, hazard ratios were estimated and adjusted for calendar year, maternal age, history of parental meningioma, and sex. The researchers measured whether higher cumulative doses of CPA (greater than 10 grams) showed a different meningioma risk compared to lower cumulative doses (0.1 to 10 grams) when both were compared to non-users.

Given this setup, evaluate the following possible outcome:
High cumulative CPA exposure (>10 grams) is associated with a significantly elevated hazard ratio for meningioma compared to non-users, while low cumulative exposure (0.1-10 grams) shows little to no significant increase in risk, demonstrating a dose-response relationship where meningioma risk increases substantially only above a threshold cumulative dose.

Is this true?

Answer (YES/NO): NO